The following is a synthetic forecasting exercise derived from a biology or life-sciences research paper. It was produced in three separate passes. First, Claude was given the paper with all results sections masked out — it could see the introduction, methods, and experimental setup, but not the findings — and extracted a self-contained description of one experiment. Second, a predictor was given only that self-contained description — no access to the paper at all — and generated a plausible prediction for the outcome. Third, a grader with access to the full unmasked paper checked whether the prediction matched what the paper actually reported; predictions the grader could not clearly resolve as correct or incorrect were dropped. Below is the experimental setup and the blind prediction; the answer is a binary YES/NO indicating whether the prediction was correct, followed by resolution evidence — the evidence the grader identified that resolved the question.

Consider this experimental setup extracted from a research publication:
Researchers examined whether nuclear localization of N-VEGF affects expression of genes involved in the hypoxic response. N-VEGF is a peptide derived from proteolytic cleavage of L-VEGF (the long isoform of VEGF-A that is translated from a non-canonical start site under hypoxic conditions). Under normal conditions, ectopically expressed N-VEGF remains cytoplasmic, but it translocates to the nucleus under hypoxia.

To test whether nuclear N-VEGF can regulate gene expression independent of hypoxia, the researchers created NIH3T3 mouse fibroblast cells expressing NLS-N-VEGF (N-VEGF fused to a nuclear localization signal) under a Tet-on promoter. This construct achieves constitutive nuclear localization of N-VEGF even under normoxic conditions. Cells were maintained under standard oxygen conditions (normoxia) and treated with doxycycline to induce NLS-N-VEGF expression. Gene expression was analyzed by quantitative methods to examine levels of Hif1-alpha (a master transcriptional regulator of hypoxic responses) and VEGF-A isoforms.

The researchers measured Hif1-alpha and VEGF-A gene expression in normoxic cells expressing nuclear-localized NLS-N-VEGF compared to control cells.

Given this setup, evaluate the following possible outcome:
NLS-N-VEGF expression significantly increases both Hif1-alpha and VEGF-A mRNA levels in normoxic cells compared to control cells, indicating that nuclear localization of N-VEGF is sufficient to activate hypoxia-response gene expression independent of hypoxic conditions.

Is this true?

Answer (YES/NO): YES